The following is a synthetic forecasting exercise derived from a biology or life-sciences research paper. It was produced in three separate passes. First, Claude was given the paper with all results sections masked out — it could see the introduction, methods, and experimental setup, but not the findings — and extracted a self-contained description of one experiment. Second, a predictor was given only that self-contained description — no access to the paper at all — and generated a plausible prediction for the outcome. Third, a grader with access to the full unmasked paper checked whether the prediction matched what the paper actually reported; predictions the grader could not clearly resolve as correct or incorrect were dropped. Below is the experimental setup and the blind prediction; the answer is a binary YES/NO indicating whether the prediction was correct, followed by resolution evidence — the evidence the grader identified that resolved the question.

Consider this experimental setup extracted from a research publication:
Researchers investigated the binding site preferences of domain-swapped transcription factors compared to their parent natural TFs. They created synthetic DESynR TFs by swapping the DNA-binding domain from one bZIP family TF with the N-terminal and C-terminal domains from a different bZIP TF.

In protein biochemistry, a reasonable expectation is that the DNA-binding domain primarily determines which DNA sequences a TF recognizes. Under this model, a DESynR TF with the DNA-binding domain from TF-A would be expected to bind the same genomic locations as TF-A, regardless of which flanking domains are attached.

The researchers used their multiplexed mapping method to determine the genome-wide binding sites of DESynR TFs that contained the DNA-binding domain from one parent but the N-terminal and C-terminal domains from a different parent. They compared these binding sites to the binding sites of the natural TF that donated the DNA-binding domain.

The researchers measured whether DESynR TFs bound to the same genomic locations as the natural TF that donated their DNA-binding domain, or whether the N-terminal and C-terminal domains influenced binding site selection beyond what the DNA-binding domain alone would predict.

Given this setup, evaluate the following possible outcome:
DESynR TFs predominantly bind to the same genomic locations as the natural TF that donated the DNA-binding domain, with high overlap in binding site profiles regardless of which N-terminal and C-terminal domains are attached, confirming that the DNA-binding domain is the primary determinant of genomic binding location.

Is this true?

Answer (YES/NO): NO